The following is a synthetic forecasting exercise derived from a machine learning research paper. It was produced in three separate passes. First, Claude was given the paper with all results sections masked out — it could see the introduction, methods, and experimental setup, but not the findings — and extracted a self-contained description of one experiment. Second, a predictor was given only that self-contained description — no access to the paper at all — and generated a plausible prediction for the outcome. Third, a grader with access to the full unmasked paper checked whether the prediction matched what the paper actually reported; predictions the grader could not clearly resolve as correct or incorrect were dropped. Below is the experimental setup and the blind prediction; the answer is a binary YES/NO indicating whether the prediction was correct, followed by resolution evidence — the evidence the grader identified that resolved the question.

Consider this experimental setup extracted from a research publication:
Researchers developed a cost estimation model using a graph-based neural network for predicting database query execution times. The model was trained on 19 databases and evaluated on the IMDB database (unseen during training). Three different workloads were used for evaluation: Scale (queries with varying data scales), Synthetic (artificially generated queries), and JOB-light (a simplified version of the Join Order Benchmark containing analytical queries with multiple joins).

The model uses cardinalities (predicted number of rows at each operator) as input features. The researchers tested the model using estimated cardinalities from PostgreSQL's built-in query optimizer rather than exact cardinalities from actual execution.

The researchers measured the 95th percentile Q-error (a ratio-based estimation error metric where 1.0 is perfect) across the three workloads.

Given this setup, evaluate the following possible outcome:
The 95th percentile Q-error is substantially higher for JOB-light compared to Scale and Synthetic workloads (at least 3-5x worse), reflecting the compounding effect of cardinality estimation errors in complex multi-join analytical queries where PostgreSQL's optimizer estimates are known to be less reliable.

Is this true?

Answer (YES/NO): NO